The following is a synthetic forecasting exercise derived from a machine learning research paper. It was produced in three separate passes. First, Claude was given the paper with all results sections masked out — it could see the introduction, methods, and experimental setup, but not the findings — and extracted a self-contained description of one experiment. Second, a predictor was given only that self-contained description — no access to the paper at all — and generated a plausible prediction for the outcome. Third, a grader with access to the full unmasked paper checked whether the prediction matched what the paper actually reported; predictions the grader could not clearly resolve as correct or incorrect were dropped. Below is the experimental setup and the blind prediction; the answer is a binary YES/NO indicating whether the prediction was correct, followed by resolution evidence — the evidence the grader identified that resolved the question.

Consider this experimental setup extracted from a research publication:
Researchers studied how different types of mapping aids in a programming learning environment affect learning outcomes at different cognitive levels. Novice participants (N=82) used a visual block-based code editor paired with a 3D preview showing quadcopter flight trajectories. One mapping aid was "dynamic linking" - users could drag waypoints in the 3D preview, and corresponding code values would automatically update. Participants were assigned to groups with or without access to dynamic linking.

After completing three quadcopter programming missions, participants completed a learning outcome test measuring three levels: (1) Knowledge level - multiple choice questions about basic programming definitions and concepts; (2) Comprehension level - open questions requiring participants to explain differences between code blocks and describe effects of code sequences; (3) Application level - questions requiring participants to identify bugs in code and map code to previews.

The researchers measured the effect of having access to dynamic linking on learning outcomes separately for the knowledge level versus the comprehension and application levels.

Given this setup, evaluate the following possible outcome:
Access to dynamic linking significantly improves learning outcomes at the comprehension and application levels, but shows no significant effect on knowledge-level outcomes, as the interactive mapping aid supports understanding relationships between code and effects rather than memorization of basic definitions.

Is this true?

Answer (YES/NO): YES